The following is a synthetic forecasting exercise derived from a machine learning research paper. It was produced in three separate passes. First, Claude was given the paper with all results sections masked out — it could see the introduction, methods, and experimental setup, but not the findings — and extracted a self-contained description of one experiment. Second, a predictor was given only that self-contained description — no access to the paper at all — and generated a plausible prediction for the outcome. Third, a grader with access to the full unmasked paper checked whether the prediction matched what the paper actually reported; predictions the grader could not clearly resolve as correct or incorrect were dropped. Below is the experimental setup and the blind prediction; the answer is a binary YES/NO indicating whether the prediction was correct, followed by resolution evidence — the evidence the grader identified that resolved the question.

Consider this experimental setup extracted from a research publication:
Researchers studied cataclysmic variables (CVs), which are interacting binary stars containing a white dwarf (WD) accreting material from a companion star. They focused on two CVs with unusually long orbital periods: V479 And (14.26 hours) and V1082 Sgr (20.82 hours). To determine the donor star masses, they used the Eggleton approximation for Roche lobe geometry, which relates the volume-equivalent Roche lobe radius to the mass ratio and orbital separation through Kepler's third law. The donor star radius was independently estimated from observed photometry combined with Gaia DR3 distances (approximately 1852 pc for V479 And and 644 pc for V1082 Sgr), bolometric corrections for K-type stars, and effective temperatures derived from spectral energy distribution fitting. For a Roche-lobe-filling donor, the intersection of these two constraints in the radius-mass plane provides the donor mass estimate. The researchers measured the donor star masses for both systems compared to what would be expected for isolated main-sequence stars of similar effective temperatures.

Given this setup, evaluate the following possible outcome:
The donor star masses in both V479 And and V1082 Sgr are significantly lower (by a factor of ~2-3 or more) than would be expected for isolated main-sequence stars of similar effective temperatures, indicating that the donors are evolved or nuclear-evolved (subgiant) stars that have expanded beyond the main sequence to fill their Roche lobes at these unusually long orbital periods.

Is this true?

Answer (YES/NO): YES